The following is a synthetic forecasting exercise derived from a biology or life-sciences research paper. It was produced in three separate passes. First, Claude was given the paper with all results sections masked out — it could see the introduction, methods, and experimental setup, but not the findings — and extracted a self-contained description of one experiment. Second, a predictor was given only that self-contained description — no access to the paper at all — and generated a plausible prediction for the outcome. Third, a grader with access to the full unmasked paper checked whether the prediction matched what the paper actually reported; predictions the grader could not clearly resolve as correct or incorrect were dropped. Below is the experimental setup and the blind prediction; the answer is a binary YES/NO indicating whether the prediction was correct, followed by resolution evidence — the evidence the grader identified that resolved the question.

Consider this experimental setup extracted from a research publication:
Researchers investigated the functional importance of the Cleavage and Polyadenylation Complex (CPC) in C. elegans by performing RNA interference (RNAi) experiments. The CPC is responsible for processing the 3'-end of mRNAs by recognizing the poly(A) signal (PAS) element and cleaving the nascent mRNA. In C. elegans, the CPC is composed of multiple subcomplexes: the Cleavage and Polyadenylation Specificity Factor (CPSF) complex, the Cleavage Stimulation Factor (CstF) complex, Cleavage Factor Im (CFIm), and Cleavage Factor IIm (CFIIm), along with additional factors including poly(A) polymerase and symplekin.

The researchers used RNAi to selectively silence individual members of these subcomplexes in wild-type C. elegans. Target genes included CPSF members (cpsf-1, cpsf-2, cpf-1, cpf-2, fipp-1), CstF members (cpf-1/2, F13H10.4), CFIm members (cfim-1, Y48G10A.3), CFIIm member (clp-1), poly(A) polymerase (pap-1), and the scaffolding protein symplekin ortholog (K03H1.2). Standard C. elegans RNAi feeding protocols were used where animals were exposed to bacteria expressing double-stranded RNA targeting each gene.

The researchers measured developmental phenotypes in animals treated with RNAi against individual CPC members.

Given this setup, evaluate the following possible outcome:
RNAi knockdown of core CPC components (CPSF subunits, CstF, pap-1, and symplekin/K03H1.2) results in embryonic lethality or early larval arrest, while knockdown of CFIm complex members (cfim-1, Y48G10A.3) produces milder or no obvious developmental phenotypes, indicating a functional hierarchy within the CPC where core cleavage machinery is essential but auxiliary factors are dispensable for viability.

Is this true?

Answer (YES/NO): NO